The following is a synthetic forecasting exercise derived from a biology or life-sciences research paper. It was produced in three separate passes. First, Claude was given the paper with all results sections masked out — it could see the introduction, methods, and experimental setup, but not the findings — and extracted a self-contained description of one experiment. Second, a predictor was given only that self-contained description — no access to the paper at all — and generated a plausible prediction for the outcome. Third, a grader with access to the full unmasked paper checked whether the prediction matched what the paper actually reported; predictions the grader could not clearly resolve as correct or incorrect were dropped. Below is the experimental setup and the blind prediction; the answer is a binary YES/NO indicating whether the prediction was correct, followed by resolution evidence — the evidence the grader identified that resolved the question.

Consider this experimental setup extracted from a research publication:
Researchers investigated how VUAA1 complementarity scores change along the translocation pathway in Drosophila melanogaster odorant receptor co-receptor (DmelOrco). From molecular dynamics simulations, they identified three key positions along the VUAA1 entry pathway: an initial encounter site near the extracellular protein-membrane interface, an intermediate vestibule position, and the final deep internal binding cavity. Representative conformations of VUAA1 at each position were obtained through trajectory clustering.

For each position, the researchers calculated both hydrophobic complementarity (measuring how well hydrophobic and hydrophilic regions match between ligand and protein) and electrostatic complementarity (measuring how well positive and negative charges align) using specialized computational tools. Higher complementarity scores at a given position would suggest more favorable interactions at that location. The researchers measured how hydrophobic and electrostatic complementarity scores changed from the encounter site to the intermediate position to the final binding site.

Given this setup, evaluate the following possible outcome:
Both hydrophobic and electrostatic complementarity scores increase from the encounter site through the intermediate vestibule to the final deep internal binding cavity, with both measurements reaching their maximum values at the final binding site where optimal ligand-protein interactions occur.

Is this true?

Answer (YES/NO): YES